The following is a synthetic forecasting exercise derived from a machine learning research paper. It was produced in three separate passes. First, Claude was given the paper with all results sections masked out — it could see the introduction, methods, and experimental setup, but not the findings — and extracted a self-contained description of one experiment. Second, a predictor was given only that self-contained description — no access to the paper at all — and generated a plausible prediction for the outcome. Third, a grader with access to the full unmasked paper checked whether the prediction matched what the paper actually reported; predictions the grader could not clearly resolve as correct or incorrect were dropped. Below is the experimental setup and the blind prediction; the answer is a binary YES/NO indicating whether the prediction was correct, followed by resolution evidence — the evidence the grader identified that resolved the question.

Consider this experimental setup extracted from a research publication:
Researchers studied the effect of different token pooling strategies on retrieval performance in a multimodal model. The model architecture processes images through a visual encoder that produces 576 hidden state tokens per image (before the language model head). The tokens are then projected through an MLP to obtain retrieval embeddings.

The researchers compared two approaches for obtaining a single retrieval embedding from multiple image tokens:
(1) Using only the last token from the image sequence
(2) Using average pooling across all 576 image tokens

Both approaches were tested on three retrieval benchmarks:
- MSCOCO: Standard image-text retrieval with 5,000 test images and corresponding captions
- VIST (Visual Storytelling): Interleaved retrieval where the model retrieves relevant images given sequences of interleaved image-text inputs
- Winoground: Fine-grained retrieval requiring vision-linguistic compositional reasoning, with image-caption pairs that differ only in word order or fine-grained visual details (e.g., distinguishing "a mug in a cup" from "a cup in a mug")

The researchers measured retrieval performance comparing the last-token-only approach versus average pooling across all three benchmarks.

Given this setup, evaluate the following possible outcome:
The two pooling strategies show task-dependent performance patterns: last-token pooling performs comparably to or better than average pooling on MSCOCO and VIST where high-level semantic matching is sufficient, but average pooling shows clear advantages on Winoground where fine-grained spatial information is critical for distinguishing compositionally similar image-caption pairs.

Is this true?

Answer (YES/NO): NO